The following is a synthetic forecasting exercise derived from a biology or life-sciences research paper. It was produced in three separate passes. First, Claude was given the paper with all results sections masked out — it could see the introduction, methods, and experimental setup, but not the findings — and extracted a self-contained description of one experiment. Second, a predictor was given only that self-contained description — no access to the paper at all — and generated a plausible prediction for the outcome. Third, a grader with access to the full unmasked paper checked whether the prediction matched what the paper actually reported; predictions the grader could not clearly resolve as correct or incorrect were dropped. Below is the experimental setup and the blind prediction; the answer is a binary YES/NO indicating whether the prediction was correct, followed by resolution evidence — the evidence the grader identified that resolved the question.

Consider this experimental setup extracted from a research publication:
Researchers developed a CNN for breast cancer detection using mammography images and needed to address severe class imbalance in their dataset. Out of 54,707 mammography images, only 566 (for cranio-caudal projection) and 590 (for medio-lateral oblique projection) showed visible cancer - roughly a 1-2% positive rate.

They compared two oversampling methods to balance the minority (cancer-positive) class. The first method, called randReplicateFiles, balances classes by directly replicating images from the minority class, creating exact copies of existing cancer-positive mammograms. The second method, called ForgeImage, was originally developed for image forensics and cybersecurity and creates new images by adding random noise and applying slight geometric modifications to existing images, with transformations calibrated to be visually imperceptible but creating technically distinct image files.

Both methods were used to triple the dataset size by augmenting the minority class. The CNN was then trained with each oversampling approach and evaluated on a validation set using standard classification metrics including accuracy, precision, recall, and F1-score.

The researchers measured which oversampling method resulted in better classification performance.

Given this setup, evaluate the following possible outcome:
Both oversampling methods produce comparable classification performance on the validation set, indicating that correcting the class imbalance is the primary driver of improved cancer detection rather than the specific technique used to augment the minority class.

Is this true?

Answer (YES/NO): NO